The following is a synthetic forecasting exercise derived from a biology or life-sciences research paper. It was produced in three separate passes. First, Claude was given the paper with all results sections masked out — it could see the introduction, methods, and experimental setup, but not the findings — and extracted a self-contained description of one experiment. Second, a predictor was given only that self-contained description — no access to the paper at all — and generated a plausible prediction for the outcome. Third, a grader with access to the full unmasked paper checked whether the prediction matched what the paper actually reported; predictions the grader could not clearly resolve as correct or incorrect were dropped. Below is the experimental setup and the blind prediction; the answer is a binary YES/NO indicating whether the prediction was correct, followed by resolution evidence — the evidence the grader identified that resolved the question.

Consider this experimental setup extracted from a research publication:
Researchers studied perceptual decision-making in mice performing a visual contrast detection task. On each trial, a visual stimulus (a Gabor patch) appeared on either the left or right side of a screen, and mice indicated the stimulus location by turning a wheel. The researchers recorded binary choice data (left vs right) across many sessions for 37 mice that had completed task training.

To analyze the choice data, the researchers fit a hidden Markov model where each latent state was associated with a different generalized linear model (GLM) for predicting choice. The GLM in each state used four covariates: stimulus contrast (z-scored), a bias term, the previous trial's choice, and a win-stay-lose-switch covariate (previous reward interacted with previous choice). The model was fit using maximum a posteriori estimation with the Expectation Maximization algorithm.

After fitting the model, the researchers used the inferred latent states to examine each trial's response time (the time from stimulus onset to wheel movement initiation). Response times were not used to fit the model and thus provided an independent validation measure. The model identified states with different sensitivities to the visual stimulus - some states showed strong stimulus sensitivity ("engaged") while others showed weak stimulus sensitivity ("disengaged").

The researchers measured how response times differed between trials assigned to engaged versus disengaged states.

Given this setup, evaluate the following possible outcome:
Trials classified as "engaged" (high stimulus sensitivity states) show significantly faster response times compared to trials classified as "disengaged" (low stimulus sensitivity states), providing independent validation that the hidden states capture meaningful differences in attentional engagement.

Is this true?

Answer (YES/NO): YES